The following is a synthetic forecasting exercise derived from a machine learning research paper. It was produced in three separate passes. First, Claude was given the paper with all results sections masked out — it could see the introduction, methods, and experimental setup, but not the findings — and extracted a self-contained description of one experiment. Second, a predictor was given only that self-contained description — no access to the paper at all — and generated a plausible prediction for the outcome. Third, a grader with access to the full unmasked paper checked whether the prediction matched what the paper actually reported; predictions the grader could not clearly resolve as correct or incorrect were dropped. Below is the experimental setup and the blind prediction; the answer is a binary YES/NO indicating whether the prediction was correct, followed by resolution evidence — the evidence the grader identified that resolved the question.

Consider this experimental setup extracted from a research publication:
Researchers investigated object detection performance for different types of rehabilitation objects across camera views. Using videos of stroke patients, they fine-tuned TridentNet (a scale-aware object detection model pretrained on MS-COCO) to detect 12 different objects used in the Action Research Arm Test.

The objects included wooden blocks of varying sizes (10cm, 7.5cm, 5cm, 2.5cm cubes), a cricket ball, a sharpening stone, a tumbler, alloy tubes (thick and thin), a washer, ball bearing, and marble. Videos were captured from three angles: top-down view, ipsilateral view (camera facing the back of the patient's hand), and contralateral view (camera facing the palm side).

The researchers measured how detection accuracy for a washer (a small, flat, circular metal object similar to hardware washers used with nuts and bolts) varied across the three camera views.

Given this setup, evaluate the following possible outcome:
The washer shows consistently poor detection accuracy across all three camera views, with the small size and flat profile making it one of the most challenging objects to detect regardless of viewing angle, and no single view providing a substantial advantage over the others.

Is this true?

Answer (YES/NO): NO